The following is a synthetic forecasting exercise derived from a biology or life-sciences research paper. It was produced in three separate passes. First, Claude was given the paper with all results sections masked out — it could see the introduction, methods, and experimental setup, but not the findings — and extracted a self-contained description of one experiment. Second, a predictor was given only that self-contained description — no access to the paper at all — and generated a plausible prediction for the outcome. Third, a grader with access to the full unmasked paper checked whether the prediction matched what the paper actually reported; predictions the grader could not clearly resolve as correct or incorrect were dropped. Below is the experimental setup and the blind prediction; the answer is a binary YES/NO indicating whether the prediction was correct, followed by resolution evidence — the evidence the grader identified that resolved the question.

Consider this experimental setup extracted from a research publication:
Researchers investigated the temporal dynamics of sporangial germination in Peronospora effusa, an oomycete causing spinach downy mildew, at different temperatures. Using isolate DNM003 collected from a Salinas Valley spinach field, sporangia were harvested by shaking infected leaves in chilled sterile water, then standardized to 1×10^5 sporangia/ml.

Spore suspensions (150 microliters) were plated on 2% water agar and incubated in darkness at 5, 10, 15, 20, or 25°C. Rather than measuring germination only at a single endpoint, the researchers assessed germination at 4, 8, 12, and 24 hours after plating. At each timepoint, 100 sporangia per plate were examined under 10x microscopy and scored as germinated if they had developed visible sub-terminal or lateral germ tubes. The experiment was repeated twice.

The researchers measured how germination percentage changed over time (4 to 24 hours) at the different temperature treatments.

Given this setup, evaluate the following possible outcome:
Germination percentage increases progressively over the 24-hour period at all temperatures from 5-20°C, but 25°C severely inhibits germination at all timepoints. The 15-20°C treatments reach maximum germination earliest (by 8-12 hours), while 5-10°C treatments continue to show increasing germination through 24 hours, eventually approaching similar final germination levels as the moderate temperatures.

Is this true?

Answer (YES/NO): NO